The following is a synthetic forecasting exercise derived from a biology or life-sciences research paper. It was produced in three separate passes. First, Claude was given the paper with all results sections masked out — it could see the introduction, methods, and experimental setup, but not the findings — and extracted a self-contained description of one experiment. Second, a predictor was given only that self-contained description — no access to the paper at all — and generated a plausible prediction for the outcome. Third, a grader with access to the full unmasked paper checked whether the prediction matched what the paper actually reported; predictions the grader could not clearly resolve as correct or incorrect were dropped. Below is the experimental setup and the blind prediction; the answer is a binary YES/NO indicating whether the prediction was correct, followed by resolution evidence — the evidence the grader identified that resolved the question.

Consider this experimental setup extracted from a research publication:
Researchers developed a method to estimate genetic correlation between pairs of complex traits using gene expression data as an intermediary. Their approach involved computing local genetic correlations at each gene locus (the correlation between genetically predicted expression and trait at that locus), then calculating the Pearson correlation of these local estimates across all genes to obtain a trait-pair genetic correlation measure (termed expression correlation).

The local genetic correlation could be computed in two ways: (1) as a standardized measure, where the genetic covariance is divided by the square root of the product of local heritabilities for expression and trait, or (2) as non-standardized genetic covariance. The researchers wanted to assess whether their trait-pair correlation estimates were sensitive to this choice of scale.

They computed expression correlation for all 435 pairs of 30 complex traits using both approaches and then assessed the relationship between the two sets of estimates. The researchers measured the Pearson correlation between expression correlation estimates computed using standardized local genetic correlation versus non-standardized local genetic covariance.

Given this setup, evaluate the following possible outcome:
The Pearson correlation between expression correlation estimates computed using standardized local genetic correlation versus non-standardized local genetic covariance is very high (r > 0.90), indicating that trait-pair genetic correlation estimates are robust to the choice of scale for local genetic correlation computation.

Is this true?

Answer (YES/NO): YES